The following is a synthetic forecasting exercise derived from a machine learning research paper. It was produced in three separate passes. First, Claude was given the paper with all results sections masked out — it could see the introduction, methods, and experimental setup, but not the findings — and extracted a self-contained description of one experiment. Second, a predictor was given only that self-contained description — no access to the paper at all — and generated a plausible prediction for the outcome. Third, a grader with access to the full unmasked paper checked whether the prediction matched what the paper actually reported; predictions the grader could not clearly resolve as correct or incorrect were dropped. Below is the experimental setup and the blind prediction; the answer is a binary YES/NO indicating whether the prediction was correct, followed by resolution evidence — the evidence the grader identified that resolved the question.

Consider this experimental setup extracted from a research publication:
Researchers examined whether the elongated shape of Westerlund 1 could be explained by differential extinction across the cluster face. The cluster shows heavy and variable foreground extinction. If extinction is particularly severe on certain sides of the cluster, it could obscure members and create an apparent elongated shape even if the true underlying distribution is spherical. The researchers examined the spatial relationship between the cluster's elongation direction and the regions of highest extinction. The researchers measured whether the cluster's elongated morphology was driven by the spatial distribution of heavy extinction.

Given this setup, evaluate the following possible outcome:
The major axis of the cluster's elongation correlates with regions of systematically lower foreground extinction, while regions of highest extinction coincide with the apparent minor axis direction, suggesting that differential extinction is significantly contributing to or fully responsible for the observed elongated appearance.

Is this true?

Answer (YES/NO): NO